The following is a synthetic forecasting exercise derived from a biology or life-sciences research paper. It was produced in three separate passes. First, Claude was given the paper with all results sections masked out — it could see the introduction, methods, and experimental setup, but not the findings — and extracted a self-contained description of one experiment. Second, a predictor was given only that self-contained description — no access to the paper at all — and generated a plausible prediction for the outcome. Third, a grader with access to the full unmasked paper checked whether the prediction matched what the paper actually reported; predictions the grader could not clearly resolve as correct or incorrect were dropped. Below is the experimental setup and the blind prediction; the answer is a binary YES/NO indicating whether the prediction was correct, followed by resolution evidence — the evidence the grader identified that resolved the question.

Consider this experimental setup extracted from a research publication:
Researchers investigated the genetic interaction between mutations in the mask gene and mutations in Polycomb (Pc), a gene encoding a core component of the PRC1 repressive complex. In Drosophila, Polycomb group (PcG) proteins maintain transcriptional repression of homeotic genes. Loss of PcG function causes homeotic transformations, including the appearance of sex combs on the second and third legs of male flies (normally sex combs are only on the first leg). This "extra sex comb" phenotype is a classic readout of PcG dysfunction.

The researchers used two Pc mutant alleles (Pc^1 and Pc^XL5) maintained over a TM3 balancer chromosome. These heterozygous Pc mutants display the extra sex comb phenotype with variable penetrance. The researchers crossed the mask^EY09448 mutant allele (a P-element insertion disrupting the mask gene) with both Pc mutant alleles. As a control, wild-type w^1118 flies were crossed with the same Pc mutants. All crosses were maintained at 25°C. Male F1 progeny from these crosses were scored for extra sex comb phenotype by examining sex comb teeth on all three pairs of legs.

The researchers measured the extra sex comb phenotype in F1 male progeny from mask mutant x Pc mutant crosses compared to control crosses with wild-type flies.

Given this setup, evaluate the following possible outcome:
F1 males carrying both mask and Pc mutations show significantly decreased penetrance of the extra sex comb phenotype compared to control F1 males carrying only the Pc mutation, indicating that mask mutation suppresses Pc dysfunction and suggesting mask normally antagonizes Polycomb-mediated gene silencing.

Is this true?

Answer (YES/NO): YES